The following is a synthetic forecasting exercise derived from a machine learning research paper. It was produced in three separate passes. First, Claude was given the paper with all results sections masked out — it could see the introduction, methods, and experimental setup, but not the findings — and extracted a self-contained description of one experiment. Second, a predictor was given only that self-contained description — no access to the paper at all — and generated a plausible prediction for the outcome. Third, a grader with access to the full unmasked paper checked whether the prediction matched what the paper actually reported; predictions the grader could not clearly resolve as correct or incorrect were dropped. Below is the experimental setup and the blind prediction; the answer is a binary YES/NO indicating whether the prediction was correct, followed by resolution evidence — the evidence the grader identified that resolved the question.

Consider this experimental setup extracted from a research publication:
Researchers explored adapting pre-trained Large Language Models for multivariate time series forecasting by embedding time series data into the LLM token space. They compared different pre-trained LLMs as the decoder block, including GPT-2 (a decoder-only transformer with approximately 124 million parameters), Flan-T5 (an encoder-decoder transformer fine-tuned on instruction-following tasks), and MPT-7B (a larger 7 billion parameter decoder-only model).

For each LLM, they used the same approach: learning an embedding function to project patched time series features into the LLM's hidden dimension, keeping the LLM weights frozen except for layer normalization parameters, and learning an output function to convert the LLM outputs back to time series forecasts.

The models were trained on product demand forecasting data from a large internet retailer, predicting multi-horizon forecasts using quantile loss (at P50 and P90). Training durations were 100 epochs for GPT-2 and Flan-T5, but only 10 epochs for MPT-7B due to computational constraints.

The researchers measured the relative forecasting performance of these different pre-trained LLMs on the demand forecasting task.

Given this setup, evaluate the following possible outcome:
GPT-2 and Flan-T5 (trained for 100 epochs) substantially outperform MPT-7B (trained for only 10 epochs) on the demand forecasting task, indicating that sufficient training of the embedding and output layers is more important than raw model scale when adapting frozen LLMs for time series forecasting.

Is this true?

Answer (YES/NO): NO